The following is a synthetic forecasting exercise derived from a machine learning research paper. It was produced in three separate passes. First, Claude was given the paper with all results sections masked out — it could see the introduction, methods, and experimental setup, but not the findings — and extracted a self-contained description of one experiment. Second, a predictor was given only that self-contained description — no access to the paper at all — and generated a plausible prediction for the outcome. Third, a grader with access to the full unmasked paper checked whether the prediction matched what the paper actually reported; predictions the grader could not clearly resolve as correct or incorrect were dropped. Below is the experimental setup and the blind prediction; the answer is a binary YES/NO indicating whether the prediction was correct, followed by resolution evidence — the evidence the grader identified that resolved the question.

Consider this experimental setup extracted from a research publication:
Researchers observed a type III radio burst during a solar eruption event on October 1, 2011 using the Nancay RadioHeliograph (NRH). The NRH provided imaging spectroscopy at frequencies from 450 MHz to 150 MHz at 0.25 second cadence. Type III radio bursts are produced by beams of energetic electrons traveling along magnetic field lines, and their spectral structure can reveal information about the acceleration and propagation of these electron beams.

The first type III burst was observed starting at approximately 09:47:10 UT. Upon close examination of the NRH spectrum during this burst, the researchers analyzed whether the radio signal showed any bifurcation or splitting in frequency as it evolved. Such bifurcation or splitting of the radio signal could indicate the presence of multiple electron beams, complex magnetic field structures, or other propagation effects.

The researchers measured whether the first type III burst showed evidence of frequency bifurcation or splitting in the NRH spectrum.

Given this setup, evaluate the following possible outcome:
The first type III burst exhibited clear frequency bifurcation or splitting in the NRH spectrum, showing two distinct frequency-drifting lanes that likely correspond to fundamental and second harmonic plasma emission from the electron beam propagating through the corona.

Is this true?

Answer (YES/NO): NO